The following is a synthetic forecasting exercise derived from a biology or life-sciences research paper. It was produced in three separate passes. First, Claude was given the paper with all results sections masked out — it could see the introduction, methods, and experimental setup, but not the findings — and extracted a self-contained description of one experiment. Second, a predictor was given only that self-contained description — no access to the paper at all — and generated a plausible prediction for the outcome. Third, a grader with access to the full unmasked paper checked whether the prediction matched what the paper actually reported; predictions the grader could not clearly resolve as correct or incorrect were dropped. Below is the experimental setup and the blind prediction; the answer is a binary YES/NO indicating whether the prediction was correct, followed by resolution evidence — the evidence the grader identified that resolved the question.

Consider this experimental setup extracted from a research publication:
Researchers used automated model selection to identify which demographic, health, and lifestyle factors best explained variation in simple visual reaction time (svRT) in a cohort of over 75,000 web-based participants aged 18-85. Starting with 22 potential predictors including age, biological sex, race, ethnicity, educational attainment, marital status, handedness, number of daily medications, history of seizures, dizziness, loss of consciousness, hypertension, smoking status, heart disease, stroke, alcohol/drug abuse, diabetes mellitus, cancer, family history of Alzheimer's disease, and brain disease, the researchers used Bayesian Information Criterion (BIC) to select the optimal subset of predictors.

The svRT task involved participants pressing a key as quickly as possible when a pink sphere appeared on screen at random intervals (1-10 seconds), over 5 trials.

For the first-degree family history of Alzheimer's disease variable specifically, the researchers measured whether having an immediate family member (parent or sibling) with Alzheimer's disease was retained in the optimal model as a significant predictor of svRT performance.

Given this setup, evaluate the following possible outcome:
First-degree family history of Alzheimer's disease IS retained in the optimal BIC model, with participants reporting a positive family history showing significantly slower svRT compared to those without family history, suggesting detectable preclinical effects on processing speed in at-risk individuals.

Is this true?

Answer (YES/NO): NO